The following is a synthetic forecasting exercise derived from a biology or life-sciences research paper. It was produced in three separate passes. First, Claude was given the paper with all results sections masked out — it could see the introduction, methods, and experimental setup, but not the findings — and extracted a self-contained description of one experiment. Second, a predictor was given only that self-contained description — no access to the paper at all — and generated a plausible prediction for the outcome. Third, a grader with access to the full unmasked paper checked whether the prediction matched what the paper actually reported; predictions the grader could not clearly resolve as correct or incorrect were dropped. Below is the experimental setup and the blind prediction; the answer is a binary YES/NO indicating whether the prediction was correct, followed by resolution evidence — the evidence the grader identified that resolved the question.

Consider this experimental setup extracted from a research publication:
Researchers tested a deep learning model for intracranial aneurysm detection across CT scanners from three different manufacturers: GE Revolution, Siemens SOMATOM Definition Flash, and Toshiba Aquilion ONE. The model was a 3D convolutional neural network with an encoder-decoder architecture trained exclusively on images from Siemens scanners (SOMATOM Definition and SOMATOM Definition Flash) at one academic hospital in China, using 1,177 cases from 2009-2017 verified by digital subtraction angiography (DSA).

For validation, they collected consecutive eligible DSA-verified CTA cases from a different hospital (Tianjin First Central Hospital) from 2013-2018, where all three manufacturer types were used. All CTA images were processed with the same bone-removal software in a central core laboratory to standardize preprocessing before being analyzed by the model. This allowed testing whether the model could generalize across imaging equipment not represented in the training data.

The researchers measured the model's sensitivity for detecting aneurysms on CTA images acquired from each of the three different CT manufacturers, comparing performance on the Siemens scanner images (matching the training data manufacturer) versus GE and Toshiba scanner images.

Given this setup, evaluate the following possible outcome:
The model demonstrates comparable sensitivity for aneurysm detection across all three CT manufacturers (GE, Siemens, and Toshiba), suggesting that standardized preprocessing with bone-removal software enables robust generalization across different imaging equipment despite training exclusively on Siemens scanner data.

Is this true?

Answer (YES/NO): NO